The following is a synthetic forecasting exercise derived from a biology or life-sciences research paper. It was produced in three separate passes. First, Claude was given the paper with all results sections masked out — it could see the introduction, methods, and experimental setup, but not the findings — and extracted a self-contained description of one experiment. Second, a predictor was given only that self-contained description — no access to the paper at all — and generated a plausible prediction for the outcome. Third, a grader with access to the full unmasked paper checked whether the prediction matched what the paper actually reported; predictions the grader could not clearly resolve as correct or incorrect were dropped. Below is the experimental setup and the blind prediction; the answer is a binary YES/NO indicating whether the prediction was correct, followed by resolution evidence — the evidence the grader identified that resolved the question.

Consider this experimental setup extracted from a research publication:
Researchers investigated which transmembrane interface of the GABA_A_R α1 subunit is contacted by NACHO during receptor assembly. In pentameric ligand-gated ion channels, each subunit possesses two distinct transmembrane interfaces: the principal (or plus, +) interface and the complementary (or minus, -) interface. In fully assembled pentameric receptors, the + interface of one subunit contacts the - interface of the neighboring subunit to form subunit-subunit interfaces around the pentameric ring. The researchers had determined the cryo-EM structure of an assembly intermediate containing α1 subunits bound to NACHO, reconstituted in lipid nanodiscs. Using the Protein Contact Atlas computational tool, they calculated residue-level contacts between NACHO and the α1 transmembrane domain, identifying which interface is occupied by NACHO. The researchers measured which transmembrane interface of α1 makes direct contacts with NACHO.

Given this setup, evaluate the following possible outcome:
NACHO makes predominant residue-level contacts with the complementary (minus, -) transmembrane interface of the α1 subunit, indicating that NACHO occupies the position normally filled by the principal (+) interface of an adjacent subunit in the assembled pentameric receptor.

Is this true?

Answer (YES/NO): NO